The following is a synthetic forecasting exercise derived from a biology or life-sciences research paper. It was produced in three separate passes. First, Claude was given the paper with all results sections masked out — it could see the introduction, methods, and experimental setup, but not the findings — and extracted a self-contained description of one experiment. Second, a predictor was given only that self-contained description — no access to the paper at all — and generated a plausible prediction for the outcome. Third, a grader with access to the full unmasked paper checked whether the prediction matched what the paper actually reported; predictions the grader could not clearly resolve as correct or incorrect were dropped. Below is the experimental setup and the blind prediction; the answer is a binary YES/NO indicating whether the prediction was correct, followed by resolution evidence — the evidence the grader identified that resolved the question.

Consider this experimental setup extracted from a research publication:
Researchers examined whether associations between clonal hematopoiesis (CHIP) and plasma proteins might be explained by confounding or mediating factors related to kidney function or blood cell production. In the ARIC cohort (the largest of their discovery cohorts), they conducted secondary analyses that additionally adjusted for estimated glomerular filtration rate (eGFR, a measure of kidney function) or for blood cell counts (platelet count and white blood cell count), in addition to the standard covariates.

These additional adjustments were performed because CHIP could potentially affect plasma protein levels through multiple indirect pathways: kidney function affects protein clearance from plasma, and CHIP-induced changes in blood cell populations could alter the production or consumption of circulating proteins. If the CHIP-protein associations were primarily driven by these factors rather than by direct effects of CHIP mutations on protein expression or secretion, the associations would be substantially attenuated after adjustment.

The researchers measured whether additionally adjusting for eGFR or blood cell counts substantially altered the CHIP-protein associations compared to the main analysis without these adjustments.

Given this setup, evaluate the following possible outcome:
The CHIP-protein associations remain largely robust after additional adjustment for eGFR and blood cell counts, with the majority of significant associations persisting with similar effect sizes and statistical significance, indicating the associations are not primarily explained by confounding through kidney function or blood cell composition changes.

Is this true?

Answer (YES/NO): YES